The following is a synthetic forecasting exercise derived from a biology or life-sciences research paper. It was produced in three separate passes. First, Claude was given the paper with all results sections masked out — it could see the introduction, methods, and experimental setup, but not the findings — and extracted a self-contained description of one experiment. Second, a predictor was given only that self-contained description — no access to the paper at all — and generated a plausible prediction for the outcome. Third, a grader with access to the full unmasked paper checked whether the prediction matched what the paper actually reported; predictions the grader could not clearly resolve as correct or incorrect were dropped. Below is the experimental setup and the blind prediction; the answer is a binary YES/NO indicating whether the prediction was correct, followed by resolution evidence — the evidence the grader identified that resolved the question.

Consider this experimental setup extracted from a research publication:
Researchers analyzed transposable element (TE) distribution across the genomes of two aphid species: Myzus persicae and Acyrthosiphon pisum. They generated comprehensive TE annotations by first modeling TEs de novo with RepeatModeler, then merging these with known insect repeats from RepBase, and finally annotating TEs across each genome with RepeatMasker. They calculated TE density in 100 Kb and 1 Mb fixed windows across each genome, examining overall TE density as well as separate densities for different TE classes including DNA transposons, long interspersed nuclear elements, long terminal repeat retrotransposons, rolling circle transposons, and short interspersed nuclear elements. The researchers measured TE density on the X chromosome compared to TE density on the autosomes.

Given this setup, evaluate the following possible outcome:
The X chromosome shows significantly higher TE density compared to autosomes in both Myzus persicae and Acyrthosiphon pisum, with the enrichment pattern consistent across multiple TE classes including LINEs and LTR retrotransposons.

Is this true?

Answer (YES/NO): YES